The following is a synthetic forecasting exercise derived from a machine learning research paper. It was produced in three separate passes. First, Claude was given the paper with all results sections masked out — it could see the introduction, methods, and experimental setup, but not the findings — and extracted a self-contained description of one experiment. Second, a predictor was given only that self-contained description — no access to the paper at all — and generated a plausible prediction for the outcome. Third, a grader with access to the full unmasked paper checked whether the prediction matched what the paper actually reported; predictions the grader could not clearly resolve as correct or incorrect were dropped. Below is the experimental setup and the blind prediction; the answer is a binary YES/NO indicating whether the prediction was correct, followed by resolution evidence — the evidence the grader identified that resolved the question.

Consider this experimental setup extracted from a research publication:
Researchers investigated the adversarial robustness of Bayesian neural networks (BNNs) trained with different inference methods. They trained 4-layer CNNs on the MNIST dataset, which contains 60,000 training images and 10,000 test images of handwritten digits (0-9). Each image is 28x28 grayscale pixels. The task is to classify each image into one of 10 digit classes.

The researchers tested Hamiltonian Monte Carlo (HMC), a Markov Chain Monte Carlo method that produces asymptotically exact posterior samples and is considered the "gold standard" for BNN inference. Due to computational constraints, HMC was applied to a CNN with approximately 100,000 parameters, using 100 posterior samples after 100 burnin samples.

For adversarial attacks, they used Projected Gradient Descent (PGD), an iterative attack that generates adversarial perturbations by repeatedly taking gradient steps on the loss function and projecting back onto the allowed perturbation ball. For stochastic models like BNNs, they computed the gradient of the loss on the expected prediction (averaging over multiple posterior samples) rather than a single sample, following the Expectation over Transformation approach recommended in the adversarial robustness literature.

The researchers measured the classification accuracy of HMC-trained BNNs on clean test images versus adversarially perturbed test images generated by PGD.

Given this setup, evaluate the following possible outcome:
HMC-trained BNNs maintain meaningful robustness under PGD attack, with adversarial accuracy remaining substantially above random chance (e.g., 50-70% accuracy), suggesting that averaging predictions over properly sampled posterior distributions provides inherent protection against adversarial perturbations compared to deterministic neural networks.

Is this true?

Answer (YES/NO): NO